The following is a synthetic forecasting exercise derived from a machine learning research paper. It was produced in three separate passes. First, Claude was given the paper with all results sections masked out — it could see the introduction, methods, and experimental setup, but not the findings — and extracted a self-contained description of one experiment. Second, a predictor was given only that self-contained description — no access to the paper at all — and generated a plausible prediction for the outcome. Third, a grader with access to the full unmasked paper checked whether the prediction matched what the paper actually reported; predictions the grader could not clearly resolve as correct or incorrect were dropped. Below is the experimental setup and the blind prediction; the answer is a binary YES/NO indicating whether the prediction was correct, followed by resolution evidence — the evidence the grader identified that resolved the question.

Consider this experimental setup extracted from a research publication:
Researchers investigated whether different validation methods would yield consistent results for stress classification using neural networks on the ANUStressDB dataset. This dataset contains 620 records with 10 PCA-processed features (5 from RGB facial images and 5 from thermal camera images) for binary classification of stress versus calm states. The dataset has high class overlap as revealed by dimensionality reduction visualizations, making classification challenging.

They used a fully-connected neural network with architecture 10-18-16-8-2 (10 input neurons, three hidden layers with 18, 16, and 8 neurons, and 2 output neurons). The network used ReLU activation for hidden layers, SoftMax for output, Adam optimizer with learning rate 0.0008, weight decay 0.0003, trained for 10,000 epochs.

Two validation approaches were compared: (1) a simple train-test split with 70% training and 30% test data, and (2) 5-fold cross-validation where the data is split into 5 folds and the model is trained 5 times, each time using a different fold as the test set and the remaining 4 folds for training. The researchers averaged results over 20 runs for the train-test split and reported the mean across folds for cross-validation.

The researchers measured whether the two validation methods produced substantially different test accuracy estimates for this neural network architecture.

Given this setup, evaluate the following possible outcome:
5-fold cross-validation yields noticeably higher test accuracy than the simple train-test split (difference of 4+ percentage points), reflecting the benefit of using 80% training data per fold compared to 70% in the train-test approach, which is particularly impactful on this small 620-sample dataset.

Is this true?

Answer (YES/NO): NO